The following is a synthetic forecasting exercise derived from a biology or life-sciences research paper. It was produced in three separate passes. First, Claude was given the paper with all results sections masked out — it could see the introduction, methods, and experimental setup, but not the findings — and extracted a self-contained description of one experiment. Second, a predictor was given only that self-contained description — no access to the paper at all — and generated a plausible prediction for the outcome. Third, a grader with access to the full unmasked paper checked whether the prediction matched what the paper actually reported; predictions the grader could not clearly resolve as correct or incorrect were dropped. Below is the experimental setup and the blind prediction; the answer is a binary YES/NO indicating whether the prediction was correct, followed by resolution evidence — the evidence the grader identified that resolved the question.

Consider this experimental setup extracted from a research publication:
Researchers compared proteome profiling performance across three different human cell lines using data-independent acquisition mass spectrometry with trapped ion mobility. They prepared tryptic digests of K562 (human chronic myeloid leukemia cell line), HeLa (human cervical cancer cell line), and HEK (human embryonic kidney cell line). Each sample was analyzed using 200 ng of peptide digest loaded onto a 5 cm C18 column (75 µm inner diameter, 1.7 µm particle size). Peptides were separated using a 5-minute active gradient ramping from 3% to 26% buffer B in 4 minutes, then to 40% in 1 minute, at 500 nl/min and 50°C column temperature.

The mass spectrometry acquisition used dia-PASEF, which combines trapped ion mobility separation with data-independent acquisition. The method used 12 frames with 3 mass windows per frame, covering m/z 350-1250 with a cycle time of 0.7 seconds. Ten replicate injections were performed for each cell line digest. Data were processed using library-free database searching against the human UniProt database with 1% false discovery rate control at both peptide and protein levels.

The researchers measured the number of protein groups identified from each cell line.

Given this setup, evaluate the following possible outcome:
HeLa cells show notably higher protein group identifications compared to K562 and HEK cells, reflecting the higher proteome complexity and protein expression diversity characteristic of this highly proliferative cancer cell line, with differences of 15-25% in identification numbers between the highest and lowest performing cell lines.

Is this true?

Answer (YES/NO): NO